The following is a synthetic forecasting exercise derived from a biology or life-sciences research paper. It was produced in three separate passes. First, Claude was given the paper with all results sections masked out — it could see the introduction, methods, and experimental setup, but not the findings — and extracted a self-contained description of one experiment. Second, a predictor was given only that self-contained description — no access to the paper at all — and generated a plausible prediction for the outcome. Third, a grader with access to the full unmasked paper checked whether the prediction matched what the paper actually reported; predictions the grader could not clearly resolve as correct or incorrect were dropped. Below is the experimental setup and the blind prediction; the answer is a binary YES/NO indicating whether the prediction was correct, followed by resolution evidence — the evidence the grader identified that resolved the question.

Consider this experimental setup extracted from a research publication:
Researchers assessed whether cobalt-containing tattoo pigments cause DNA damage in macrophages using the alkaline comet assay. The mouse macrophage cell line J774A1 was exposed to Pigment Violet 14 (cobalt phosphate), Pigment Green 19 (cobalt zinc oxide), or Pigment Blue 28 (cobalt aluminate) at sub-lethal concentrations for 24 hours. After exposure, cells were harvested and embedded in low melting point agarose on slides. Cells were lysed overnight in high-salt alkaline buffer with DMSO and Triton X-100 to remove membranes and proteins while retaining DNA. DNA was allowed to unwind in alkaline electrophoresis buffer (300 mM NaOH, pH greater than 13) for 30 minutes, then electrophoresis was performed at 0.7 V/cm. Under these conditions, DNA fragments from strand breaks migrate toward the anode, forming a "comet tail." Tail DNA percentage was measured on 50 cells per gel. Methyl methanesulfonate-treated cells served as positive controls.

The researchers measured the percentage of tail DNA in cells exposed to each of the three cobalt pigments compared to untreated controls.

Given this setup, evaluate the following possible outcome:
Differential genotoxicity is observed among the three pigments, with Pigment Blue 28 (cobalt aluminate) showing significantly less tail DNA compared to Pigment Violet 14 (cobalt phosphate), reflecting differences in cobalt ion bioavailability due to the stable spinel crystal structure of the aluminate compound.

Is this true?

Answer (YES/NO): NO